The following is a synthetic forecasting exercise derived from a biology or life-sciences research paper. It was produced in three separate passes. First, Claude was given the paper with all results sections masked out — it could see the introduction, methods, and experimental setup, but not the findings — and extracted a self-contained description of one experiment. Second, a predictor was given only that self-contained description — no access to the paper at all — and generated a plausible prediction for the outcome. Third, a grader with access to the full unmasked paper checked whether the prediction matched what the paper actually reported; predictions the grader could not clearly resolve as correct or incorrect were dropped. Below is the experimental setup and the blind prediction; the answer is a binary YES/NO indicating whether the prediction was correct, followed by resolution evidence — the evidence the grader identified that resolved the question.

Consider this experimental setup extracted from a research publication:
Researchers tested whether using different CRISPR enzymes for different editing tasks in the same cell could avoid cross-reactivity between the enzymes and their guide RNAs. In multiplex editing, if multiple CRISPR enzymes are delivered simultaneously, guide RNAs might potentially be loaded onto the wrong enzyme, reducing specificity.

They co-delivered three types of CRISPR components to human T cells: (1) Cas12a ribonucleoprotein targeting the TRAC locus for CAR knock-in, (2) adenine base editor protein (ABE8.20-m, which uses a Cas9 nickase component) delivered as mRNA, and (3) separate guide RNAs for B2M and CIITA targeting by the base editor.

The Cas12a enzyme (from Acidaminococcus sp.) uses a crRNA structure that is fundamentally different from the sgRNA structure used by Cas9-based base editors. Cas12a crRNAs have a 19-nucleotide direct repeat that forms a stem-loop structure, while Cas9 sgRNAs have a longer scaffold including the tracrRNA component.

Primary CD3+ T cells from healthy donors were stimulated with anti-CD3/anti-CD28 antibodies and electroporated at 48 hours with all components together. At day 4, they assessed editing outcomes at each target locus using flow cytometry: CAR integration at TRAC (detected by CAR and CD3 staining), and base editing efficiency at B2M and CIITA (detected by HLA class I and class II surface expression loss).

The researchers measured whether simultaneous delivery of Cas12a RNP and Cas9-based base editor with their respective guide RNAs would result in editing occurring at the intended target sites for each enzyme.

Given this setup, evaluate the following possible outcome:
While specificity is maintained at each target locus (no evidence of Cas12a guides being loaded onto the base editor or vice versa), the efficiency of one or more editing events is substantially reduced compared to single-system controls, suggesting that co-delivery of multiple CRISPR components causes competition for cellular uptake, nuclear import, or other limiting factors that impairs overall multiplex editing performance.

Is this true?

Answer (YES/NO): NO